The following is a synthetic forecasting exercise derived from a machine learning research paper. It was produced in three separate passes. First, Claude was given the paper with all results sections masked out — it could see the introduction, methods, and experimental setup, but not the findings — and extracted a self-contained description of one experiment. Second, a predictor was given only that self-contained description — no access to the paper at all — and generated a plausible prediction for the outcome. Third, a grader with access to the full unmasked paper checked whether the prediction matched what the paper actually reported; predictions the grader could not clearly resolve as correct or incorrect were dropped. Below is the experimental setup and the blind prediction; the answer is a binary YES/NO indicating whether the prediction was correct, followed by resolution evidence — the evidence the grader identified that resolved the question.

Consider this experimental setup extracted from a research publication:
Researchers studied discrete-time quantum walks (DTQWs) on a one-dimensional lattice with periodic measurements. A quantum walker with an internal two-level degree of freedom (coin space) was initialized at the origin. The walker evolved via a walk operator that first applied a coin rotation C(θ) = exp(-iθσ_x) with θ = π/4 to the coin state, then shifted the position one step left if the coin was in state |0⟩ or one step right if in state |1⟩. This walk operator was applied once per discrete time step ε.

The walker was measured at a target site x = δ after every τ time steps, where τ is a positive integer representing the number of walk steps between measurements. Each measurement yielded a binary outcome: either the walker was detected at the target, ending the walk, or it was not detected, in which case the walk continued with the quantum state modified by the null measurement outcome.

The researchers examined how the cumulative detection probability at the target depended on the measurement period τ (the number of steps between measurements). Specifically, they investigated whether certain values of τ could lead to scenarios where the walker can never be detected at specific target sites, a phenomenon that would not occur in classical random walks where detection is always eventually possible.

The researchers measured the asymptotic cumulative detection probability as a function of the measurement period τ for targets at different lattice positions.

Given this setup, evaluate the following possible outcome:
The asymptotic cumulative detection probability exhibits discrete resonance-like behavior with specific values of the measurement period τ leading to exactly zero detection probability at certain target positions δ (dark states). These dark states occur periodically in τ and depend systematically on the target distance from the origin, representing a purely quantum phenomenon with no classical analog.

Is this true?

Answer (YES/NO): NO